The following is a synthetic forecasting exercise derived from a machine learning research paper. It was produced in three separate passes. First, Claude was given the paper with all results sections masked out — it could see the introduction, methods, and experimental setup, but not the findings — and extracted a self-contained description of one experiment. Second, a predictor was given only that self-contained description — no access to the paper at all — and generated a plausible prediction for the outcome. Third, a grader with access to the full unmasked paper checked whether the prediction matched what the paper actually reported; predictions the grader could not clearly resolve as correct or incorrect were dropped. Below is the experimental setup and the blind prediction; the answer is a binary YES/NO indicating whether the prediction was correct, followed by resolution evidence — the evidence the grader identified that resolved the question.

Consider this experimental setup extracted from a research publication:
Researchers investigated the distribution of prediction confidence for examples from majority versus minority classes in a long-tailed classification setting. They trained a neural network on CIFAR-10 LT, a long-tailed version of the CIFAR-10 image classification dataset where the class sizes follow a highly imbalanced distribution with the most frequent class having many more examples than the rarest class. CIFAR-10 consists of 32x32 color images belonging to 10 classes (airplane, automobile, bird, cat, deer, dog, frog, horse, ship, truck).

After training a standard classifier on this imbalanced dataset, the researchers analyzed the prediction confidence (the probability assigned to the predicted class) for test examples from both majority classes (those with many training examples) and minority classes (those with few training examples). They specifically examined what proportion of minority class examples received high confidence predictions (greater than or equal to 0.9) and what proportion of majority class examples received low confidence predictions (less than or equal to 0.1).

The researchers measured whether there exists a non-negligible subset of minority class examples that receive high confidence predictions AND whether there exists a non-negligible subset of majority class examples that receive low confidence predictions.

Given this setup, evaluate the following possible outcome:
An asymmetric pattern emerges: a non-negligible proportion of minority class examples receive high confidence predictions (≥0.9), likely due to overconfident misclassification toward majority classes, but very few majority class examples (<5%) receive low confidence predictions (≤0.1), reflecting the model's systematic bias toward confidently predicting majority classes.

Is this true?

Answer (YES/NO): NO